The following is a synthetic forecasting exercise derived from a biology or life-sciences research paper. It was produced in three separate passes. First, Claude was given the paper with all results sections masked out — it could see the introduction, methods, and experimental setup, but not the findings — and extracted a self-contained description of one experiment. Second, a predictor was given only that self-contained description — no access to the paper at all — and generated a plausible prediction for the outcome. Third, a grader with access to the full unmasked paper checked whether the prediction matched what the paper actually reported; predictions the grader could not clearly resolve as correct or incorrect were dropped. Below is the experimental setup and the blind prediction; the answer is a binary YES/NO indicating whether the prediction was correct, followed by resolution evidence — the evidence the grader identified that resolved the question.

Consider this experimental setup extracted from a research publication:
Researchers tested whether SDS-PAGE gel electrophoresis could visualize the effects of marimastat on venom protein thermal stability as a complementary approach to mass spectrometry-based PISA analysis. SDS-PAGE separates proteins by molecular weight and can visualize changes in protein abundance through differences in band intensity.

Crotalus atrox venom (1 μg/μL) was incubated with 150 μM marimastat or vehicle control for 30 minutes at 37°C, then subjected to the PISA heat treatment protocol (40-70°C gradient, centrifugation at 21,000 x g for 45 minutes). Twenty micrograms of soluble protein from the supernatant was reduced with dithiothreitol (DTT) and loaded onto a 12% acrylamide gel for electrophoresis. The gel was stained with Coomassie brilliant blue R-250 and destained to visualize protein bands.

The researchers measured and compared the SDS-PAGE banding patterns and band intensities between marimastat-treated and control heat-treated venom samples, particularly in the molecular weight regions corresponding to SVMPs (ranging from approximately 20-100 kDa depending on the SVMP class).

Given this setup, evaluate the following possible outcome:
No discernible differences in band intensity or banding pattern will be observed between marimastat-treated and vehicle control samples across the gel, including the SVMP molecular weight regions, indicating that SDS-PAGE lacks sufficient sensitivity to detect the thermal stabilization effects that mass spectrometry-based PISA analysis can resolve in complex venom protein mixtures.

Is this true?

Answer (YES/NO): NO